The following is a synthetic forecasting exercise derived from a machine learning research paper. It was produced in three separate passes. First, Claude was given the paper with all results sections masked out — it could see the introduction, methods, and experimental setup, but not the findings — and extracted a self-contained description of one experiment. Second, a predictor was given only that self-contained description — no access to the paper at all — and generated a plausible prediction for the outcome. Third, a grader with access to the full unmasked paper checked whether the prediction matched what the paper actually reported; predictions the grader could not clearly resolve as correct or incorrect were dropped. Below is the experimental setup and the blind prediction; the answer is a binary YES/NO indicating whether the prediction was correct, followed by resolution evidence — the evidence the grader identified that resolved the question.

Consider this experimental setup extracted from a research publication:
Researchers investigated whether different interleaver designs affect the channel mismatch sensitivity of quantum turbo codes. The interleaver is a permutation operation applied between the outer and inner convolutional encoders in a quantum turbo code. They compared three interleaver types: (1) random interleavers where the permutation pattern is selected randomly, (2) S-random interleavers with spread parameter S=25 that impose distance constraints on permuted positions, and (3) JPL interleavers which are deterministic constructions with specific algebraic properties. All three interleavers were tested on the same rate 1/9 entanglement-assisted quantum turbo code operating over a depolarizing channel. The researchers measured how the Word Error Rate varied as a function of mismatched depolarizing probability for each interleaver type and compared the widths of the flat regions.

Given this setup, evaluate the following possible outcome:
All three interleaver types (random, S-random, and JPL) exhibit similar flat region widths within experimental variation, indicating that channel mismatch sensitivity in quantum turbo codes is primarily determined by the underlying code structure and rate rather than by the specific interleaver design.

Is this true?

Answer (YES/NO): YES